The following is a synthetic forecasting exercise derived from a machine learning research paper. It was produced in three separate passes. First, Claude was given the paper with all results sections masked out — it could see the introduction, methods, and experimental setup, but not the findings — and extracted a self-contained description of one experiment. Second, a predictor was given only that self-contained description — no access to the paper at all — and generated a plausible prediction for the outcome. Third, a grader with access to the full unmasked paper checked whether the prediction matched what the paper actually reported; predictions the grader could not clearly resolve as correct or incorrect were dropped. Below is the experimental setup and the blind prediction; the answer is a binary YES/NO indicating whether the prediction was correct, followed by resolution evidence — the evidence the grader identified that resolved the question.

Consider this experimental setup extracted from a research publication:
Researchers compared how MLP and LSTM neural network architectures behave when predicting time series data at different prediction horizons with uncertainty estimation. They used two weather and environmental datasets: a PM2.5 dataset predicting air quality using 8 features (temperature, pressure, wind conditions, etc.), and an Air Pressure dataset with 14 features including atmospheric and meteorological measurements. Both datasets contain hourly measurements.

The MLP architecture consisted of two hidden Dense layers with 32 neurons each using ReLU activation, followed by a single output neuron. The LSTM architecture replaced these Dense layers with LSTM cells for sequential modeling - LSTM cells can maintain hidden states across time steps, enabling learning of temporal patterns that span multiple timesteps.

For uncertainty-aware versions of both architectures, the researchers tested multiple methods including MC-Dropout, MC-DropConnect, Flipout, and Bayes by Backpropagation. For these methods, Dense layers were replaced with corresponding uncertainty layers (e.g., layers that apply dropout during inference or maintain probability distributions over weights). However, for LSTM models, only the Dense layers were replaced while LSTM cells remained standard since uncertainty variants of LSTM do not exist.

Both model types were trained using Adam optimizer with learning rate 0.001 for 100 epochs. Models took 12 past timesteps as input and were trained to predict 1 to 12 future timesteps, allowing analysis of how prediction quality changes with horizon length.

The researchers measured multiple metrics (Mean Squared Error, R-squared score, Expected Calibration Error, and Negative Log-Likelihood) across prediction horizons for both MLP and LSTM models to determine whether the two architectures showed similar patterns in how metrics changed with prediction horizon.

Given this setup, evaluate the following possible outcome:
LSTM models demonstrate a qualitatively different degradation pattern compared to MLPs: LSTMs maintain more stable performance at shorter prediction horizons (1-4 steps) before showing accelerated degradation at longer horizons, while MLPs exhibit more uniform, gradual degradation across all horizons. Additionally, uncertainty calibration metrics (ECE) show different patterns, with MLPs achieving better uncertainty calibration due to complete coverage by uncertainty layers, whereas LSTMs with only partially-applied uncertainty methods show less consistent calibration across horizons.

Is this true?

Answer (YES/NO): NO